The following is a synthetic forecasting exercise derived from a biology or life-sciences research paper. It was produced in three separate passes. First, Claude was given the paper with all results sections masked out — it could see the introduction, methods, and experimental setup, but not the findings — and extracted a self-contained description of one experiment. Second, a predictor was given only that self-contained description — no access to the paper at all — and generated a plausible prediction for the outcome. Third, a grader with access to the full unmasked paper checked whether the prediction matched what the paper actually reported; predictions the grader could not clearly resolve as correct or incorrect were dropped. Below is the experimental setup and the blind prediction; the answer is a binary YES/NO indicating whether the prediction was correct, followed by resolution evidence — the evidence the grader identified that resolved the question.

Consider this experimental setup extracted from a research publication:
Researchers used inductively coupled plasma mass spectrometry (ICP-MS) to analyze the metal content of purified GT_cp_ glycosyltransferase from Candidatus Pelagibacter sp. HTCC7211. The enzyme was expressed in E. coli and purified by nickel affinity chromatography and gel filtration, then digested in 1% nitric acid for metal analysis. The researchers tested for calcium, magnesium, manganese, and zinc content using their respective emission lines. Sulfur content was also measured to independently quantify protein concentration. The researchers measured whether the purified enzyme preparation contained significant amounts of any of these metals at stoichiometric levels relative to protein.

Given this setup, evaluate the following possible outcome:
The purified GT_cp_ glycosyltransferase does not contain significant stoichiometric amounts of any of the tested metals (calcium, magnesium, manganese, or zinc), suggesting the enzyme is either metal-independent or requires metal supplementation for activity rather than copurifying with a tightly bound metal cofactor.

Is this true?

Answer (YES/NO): YES